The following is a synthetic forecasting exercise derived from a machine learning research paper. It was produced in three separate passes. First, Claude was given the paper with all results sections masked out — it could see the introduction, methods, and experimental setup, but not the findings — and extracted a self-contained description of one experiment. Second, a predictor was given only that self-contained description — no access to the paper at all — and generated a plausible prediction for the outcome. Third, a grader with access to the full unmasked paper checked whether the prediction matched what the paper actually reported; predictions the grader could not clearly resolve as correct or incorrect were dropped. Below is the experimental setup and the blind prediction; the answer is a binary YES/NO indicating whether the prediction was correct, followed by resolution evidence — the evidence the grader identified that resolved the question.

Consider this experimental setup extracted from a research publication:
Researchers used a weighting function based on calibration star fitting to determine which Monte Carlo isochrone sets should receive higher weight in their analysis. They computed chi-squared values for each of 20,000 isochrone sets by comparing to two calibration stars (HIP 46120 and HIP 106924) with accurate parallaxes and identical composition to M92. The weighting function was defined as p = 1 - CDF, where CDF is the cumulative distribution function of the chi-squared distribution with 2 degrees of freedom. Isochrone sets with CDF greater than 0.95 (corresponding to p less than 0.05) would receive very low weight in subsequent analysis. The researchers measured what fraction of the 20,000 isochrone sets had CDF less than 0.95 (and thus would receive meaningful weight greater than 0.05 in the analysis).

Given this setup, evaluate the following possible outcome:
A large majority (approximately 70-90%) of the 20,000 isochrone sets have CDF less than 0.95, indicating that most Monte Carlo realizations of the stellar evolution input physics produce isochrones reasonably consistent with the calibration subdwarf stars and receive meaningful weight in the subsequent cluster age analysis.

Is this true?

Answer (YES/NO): NO